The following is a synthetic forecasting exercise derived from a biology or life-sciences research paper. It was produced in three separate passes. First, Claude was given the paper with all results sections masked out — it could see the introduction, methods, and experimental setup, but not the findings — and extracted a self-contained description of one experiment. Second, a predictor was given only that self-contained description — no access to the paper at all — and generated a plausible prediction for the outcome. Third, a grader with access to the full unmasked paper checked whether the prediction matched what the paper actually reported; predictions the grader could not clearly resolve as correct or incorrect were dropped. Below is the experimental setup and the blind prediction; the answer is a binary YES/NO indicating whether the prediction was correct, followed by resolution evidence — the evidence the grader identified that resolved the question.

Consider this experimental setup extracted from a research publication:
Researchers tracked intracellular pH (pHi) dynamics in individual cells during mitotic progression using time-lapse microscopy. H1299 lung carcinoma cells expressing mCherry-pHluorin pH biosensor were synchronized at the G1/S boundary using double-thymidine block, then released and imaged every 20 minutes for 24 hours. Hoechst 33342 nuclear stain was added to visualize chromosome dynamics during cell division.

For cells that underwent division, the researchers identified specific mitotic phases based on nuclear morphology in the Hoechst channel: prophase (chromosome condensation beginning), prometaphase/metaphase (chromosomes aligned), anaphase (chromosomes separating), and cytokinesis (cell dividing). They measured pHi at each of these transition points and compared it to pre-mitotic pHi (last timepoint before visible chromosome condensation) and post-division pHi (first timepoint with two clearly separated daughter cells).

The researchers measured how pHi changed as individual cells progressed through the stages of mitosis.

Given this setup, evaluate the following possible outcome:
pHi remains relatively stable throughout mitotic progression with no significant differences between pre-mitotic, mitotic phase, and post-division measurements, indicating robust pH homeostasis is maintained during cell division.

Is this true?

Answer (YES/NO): NO